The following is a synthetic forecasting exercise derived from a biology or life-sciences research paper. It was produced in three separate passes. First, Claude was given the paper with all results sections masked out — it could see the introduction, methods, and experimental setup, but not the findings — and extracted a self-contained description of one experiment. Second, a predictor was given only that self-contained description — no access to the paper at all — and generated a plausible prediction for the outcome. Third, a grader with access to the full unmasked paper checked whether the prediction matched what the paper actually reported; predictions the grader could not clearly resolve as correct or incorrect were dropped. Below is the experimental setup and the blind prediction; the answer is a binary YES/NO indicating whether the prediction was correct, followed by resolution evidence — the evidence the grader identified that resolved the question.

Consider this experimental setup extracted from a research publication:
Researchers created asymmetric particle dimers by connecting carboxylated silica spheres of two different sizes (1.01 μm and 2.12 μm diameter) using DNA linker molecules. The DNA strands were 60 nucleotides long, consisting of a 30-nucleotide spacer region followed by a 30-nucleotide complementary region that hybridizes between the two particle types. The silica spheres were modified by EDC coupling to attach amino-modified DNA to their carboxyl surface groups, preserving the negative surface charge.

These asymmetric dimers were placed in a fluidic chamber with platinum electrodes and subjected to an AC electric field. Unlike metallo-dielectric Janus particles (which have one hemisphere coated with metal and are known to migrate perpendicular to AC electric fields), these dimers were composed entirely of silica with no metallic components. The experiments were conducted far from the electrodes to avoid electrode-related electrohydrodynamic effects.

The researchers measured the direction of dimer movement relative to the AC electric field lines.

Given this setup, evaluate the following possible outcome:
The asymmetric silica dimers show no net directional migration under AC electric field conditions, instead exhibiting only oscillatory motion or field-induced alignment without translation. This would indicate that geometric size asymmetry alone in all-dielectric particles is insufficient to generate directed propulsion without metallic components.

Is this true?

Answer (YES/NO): NO